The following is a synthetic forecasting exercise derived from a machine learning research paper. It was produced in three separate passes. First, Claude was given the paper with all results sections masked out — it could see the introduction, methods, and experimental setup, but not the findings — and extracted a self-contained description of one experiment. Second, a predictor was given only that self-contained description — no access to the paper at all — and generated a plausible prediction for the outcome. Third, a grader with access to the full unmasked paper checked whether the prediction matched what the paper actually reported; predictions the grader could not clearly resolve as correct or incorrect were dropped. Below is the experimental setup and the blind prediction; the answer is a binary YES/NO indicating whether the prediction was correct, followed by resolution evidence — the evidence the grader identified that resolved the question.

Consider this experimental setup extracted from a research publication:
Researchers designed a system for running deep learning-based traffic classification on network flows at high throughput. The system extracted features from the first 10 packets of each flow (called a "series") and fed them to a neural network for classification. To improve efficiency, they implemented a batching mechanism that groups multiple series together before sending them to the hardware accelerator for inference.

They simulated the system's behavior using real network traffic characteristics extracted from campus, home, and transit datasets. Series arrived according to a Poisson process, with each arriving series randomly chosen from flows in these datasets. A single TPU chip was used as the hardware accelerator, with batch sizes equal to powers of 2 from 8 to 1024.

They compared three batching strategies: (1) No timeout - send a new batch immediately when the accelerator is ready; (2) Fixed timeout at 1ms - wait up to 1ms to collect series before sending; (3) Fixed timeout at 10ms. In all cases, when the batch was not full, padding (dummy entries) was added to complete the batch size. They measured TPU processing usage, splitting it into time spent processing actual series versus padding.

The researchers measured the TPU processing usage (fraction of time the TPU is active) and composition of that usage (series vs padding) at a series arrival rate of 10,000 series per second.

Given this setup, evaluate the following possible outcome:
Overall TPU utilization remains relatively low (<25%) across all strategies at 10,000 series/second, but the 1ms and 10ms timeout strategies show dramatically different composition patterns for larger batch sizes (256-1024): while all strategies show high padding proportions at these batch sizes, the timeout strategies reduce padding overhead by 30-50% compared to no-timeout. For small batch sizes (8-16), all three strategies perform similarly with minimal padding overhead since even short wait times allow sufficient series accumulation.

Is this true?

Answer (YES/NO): NO